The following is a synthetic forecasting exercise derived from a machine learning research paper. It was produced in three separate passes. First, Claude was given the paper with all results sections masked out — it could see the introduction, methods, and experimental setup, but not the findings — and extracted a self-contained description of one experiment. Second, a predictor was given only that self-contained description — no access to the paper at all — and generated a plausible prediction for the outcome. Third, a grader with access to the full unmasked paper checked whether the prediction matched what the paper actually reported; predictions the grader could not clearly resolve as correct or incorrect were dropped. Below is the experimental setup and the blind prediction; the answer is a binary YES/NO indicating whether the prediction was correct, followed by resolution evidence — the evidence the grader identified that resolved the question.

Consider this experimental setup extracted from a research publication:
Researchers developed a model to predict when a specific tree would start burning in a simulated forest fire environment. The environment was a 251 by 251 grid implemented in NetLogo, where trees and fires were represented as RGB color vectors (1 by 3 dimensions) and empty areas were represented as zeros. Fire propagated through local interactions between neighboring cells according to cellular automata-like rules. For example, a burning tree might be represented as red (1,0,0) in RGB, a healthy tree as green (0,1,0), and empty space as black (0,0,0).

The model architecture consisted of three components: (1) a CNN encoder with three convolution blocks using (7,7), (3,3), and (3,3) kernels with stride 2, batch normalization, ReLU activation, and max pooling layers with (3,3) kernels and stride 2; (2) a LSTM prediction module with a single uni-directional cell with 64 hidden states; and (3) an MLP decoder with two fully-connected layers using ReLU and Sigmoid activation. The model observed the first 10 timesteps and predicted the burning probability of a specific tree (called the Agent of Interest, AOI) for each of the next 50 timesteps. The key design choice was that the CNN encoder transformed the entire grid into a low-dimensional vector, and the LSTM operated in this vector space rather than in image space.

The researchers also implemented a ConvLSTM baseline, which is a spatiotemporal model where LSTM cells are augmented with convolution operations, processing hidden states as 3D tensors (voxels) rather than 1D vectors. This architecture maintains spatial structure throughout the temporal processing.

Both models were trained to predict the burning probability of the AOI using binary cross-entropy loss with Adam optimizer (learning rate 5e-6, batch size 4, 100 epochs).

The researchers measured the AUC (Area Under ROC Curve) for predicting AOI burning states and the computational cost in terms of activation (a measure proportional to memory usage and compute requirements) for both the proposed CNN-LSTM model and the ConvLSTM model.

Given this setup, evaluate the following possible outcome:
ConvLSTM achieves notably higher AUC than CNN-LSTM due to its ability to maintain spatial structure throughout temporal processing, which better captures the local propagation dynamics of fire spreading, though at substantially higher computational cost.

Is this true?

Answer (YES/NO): NO